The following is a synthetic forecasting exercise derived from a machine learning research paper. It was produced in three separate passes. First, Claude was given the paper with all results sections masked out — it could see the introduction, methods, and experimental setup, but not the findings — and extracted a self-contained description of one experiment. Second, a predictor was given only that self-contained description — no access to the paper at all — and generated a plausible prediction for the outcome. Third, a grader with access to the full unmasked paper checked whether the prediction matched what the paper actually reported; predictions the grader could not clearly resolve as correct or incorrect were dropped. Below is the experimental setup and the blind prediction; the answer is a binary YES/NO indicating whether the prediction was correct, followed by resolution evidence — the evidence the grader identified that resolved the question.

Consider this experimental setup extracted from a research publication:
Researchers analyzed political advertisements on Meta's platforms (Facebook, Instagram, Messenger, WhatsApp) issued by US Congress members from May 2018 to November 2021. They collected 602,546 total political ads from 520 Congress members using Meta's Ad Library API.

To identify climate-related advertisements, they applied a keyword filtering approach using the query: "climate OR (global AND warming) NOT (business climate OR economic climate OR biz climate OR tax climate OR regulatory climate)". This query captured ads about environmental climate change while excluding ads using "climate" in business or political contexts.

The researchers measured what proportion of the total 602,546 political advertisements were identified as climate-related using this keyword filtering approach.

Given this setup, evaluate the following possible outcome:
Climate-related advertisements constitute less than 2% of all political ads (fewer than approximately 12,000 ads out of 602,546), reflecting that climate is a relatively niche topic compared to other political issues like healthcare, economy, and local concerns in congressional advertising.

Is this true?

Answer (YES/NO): NO